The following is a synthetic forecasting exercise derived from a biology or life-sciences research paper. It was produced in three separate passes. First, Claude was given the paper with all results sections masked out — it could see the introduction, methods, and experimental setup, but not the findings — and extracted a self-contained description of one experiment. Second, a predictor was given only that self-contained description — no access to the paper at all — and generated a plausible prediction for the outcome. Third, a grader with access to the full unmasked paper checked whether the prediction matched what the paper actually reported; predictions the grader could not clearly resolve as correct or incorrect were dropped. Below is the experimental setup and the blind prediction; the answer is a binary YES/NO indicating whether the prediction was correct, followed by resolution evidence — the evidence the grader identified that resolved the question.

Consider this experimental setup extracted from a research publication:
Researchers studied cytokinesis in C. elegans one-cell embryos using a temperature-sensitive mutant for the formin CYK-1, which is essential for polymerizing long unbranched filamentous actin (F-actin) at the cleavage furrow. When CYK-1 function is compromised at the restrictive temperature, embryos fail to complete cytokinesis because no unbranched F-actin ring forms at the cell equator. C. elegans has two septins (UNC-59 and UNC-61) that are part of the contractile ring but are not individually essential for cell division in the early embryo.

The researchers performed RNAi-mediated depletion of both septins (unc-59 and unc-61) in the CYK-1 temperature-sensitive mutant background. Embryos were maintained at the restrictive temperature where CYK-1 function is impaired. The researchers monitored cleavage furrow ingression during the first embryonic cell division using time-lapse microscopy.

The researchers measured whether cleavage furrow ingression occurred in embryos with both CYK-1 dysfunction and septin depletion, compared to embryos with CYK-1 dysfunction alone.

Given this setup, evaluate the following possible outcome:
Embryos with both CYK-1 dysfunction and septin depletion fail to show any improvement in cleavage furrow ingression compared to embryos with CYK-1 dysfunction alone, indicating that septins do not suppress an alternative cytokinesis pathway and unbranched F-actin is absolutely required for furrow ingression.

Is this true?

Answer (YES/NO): NO